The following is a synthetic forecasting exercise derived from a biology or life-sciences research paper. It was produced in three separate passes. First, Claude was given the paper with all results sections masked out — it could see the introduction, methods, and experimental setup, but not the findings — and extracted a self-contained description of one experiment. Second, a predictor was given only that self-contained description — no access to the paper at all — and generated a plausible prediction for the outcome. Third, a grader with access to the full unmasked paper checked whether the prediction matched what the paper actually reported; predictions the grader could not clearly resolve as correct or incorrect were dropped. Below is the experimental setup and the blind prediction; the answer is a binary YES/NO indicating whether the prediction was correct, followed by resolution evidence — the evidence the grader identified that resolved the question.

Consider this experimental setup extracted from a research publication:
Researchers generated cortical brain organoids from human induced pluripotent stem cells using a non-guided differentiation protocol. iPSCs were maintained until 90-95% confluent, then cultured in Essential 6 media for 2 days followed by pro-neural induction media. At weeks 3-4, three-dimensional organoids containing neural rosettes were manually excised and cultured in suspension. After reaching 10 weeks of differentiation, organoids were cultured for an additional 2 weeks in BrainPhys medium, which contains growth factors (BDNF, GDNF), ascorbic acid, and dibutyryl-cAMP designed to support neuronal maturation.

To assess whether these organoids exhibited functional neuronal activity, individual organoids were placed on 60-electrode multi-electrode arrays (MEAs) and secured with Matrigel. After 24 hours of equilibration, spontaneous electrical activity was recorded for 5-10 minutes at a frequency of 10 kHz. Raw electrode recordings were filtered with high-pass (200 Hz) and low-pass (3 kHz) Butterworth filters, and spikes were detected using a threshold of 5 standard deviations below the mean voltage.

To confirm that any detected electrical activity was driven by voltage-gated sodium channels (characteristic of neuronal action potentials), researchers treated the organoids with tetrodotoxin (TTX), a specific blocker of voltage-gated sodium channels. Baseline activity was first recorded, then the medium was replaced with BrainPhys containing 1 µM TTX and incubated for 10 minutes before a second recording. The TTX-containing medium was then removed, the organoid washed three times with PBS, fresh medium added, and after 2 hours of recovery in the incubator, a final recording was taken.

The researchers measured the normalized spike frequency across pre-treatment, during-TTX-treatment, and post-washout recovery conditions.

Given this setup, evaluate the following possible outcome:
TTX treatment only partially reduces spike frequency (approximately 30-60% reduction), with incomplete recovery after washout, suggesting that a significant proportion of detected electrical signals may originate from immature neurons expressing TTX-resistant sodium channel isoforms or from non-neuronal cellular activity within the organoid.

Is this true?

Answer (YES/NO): NO